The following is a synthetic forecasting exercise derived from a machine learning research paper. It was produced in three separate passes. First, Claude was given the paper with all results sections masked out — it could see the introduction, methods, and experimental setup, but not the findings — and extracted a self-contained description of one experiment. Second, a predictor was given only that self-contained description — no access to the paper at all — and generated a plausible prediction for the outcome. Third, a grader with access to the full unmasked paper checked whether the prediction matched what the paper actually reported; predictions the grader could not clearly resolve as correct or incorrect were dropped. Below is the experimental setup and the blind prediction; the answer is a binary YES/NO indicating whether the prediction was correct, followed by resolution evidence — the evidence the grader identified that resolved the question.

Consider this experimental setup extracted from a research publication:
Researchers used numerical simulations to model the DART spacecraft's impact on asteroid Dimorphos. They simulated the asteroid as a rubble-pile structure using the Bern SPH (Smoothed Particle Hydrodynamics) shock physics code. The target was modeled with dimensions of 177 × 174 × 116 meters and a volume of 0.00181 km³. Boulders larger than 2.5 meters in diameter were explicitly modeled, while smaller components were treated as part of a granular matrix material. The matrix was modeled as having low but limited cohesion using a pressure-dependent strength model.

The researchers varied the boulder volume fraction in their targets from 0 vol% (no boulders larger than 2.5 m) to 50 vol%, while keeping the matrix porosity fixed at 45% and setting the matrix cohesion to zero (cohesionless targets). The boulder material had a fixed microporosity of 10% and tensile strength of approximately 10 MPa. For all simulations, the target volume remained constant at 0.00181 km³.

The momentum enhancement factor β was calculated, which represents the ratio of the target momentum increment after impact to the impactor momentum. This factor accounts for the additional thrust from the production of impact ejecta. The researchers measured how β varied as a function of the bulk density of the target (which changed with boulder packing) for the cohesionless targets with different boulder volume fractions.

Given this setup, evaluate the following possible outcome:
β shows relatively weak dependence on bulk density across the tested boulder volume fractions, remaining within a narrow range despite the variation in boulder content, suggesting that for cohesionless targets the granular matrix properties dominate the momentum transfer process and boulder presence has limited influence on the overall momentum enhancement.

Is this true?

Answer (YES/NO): NO